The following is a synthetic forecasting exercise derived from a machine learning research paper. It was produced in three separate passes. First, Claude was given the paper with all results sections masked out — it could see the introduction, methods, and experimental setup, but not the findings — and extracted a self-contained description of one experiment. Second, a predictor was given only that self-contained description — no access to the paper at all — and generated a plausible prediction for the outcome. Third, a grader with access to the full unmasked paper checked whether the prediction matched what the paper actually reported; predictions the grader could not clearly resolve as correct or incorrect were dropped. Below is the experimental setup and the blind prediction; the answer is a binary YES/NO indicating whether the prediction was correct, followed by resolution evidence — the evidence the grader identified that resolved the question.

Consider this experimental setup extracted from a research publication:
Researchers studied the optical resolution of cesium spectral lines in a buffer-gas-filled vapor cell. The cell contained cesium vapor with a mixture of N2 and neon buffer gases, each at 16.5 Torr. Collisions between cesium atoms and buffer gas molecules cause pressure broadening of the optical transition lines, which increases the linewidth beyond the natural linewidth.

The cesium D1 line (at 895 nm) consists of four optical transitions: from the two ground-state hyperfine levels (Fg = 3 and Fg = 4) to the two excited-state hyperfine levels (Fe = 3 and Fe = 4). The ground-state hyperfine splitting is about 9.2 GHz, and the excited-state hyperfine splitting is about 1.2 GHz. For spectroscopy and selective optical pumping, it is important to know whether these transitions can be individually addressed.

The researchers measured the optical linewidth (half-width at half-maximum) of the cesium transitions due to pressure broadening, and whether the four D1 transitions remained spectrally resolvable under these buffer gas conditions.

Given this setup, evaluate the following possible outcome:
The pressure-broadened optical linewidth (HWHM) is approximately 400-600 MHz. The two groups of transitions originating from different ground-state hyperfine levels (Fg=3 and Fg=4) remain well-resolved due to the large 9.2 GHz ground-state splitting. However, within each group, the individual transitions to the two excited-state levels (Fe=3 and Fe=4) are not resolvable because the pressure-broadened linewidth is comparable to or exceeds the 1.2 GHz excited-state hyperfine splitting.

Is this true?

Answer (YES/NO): NO